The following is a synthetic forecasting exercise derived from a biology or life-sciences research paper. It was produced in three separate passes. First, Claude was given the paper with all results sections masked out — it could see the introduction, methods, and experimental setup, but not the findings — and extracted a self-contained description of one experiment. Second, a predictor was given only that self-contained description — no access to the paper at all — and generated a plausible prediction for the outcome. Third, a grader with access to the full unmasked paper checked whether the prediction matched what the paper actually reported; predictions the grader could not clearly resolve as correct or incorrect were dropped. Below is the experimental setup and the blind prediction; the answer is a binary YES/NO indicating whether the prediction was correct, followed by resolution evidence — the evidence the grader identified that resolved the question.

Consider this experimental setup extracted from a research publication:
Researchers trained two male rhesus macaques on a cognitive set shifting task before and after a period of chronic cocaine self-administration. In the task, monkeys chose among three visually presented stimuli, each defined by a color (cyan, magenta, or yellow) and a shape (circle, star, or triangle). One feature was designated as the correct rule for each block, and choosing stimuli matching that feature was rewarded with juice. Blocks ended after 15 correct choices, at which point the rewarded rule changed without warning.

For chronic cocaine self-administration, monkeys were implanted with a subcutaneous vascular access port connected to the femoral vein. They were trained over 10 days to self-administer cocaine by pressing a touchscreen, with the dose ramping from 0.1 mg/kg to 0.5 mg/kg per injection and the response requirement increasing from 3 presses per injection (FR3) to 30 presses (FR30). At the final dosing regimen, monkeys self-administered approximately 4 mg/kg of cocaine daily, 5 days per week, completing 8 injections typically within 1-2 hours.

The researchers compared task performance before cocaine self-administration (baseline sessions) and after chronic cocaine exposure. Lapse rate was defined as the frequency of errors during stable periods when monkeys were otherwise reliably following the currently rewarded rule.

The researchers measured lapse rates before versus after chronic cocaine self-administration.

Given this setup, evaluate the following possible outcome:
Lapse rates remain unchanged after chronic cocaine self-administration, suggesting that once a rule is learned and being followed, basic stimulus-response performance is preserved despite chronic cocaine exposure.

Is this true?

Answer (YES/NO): NO